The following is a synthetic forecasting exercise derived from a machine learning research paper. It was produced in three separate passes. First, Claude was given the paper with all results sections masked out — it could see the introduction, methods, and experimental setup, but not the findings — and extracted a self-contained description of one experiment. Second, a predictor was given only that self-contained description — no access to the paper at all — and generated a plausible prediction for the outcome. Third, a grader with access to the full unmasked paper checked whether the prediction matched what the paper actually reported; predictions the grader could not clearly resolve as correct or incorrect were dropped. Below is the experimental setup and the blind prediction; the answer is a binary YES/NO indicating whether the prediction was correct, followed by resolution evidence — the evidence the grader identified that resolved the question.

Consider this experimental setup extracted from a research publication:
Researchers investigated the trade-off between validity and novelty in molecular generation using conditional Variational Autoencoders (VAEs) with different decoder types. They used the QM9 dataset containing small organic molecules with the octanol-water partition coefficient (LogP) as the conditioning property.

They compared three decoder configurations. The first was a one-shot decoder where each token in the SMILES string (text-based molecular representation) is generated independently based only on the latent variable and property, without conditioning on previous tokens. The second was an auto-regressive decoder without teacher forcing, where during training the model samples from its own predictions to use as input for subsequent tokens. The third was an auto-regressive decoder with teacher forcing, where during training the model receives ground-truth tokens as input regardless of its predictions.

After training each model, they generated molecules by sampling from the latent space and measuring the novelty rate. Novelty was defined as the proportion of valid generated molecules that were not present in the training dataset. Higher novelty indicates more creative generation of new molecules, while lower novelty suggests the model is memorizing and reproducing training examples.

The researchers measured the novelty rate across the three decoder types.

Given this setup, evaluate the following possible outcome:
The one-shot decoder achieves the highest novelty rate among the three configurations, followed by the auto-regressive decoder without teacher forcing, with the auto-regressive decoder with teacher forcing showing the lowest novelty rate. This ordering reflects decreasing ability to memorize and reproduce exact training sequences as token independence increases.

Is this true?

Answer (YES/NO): YES